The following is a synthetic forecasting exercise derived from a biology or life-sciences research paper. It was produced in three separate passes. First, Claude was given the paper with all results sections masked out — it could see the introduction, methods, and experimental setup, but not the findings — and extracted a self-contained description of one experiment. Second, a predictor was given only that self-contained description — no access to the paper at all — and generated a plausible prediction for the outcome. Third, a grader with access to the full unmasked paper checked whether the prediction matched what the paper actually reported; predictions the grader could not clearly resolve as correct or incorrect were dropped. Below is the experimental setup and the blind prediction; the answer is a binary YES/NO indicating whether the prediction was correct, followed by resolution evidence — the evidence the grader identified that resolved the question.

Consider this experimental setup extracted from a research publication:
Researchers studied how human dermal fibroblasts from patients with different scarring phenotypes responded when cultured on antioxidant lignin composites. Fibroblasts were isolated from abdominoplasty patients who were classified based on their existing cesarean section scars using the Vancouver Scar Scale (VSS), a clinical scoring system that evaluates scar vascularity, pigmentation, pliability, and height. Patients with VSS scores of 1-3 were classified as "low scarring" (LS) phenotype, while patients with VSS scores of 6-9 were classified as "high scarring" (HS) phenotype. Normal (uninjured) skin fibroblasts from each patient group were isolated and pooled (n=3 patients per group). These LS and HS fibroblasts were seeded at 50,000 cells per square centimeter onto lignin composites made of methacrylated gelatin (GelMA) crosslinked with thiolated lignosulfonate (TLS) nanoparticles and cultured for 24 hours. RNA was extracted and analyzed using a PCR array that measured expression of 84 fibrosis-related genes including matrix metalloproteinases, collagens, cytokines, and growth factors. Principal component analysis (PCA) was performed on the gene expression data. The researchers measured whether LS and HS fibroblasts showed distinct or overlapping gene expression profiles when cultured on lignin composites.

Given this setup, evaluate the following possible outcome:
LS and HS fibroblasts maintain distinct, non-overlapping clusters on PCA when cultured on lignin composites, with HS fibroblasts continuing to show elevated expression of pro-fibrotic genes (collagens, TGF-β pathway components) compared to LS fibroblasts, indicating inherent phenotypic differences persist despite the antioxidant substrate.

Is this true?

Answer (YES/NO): NO